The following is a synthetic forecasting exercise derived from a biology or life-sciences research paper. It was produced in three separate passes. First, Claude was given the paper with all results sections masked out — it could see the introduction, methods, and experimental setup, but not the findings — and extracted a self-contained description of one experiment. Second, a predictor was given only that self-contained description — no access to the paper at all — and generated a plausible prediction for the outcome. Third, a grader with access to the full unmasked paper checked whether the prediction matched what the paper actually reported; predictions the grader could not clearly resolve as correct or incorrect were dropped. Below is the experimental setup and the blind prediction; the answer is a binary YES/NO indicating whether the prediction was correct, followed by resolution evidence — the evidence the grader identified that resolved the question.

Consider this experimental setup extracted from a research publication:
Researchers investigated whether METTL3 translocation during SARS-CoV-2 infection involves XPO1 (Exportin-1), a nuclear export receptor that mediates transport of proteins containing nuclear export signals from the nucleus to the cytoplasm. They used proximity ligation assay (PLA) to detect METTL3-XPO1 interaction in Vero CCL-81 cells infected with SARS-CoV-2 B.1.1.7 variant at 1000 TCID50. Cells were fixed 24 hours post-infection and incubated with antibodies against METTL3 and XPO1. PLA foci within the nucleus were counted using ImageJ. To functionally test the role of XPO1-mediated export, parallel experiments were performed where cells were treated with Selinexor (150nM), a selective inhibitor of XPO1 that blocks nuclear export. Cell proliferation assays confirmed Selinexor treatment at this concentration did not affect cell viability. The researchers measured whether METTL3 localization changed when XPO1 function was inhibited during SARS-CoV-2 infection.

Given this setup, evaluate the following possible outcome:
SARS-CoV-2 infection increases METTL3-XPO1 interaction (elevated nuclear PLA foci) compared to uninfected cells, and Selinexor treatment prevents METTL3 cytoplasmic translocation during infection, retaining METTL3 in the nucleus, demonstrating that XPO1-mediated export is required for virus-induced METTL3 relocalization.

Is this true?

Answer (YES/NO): NO